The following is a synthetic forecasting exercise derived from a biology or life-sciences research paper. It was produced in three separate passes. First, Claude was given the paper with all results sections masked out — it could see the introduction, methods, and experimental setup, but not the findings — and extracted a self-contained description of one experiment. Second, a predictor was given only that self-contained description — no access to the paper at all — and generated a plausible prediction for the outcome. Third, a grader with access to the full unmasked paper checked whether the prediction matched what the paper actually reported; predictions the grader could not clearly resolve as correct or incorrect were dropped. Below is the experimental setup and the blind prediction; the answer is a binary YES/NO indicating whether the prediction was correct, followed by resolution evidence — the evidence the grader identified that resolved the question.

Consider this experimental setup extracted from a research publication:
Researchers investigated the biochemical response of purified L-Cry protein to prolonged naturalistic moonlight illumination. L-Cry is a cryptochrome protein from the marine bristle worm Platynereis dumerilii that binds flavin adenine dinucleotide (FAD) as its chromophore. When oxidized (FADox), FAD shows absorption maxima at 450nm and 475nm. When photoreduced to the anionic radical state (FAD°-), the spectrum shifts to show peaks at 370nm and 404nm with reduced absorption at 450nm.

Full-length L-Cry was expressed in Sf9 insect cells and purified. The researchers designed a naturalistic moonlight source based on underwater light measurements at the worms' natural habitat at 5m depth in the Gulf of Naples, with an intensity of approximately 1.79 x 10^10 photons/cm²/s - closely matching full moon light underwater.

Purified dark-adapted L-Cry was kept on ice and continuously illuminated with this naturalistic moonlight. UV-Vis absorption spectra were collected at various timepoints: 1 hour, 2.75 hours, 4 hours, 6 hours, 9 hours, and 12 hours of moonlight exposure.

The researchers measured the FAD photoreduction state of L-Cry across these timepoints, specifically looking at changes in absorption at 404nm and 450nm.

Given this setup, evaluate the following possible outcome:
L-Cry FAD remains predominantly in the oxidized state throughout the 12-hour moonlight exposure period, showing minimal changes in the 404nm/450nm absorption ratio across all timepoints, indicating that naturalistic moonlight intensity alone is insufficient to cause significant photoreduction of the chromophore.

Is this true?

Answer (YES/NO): NO